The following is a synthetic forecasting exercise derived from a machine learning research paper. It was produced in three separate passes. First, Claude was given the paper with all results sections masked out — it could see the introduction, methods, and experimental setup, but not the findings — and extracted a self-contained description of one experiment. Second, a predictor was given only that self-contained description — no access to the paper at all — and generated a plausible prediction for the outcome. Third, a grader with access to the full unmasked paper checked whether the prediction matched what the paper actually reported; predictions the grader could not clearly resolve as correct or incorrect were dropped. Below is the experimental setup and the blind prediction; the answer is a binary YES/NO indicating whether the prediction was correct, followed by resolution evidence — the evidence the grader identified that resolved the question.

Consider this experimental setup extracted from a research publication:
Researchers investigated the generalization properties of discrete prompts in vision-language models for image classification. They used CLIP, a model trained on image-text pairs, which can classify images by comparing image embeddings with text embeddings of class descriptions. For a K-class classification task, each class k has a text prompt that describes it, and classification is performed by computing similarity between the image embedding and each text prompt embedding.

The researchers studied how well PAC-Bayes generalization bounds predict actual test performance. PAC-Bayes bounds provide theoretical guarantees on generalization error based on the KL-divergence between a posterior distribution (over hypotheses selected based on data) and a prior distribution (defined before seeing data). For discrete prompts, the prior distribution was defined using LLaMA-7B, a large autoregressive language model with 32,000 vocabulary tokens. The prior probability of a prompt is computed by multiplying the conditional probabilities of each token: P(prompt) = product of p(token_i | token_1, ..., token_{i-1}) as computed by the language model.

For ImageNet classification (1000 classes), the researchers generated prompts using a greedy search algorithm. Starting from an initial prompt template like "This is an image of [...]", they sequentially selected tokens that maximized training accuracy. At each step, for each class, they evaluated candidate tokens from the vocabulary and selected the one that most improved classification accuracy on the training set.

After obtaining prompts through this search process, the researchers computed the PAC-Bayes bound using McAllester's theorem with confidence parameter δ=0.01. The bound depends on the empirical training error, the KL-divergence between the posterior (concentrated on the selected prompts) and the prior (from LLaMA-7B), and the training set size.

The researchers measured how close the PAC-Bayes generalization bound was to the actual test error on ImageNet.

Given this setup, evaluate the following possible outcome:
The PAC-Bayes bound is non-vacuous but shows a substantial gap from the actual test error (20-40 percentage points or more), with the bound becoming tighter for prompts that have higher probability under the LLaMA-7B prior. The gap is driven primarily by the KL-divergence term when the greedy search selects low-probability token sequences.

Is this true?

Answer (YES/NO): NO